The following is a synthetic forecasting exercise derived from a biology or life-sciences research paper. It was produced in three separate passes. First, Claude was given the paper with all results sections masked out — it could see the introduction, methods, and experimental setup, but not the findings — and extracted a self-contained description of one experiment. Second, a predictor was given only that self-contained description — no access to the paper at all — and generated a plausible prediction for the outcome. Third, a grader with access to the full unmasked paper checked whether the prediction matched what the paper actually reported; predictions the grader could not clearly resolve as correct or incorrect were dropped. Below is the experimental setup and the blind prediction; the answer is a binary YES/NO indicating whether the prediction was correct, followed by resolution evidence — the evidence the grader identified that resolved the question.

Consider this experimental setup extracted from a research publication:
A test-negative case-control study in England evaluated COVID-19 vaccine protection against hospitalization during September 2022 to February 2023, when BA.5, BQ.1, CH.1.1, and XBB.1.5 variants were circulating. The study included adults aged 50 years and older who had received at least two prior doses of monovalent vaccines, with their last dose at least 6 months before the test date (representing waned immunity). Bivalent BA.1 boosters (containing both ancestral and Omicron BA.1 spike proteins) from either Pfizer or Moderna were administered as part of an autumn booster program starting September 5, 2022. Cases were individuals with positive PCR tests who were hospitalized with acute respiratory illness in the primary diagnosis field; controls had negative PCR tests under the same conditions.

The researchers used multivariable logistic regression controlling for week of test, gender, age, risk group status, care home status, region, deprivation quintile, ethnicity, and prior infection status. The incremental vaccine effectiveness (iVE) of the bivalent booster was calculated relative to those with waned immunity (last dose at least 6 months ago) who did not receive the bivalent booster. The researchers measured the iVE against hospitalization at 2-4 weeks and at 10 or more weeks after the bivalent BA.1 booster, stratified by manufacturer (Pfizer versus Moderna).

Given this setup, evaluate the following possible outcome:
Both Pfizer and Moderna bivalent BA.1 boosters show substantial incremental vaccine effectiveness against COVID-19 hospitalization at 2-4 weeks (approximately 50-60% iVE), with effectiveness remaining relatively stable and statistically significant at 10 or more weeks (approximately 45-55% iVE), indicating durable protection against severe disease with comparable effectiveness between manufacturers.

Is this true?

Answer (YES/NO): NO